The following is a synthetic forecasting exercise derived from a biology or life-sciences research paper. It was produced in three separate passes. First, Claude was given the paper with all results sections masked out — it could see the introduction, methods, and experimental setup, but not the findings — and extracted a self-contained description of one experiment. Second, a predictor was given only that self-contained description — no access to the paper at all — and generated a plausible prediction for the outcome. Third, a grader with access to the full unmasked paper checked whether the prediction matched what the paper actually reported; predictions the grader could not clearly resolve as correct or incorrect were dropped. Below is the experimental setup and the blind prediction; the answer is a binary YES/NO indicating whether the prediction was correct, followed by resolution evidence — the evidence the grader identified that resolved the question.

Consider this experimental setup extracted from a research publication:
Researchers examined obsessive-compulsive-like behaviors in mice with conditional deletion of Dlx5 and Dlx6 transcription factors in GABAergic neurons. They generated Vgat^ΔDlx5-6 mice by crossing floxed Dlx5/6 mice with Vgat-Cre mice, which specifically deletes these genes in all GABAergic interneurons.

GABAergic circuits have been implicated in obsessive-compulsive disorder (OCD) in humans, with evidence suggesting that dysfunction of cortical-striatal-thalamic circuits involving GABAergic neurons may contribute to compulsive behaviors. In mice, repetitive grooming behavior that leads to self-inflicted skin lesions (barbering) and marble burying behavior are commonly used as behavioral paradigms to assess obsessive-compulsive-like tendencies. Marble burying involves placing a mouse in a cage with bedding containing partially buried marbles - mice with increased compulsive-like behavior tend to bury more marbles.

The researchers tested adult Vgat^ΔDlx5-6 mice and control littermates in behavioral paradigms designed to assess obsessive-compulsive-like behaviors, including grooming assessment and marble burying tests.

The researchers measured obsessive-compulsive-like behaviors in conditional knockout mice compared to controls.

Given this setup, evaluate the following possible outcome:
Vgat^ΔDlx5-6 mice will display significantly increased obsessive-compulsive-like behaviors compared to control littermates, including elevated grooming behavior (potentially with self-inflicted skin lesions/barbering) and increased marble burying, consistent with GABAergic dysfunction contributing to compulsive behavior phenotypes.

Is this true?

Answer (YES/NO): NO